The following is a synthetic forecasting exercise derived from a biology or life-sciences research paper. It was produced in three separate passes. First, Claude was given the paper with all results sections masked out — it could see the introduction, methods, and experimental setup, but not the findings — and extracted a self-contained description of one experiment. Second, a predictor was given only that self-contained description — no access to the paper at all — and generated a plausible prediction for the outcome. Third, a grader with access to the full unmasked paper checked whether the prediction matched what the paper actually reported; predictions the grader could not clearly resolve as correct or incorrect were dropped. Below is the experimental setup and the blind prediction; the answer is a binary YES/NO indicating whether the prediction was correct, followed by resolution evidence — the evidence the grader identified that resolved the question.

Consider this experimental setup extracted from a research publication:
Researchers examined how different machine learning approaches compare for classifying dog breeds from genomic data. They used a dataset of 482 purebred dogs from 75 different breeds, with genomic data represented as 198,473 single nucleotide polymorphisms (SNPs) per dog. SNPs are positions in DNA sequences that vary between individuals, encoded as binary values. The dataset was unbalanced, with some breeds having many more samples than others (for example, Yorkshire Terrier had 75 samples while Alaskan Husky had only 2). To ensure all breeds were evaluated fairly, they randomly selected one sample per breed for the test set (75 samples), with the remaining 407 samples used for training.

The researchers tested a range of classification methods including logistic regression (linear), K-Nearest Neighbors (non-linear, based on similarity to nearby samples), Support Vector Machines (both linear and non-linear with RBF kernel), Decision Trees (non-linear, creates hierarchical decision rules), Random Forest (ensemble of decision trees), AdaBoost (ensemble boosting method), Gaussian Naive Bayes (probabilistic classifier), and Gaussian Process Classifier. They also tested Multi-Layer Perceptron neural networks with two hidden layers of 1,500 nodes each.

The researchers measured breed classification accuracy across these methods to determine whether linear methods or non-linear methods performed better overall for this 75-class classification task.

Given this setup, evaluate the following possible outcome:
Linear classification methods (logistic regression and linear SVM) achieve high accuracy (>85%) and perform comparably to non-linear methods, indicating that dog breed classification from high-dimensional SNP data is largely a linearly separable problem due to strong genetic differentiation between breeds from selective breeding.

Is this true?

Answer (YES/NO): NO